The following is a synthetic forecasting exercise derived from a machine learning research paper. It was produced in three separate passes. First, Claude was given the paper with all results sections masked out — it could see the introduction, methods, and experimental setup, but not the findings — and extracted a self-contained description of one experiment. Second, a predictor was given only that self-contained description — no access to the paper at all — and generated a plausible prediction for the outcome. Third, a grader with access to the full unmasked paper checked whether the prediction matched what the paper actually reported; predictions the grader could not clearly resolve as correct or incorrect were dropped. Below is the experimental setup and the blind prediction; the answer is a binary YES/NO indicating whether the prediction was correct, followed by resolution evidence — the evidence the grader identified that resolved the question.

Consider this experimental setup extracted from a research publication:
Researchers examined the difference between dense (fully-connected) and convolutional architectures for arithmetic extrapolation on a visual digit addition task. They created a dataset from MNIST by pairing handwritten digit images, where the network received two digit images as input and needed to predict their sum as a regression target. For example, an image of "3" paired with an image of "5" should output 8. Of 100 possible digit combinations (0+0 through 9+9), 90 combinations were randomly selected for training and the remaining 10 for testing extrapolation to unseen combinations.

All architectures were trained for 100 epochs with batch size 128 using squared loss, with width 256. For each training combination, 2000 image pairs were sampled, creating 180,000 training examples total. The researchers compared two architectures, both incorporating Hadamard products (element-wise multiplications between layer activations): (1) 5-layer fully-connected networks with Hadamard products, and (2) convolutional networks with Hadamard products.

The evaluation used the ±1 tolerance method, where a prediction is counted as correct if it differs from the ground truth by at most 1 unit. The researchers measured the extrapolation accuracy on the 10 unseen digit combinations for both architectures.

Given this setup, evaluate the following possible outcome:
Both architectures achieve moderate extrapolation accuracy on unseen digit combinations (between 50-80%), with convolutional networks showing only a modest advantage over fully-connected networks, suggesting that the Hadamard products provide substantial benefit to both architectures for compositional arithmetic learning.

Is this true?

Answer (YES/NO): NO